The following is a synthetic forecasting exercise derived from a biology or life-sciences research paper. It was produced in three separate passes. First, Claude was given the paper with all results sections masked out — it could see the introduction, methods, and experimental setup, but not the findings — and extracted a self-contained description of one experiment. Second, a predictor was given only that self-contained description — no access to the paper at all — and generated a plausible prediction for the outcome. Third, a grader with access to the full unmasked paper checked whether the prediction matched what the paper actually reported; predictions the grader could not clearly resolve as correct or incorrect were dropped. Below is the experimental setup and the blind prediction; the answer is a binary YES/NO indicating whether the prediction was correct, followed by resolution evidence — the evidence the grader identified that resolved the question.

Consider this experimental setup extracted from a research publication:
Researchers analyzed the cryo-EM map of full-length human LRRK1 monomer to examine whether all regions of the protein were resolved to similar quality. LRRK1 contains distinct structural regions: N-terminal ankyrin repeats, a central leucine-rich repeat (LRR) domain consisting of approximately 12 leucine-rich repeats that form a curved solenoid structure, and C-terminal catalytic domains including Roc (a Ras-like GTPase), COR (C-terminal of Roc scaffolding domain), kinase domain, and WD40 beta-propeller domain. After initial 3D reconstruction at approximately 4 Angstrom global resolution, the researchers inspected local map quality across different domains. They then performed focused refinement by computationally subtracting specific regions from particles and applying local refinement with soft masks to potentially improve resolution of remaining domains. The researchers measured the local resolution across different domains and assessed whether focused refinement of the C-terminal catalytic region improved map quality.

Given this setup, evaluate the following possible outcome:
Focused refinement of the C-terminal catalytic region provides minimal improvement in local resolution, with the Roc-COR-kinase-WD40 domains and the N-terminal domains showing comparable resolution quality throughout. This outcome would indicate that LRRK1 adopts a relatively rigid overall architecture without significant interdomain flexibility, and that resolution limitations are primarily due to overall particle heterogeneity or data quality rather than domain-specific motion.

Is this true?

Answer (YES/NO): NO